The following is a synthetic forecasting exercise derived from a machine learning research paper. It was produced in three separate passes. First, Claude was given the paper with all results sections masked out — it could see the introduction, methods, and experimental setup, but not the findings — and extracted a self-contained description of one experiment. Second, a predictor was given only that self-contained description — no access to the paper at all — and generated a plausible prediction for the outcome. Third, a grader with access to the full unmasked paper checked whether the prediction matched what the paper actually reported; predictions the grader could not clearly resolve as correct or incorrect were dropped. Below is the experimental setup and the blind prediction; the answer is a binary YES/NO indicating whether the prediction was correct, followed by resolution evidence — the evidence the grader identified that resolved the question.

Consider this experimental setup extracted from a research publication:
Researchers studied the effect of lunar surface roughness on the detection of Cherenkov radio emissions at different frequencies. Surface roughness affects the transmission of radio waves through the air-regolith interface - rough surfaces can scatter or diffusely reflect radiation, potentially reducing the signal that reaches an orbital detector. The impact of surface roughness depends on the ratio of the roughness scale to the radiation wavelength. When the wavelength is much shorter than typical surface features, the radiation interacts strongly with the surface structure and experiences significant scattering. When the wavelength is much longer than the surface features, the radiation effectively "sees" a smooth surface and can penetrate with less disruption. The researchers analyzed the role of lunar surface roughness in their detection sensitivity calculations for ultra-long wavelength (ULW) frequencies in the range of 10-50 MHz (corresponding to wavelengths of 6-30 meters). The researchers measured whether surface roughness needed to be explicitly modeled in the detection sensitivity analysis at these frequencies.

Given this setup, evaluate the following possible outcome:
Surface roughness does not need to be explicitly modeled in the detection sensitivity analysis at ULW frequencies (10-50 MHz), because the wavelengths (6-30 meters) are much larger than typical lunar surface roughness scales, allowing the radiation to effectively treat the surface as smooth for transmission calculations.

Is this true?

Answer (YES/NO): YES